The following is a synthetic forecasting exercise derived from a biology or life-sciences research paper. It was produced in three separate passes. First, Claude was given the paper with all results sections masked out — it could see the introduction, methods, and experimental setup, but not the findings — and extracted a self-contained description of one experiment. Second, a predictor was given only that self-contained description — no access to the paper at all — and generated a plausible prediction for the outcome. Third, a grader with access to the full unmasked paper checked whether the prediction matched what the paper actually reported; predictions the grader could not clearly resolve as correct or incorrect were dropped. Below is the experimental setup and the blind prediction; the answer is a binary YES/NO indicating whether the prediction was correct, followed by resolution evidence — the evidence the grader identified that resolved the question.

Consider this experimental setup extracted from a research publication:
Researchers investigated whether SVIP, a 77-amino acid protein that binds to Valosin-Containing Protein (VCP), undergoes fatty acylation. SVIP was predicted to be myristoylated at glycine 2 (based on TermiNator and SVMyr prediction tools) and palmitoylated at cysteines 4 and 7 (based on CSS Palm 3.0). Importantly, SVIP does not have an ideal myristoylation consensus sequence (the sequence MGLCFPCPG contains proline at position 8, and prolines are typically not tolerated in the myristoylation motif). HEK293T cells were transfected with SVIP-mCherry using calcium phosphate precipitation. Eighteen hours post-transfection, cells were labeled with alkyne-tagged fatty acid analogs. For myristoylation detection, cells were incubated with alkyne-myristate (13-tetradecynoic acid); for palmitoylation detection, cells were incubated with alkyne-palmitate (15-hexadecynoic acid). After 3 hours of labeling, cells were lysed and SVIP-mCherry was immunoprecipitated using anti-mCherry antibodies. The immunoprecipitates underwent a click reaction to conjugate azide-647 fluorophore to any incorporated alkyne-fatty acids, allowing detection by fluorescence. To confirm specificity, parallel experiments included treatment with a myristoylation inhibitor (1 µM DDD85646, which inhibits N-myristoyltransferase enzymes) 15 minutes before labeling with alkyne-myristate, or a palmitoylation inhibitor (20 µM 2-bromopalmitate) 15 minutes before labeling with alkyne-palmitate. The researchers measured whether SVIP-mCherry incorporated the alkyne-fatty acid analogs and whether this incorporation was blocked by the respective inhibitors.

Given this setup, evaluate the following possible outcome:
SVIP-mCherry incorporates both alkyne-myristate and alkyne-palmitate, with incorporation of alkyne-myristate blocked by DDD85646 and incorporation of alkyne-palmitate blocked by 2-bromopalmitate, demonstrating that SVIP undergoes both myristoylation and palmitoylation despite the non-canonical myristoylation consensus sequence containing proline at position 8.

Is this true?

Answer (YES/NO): YES